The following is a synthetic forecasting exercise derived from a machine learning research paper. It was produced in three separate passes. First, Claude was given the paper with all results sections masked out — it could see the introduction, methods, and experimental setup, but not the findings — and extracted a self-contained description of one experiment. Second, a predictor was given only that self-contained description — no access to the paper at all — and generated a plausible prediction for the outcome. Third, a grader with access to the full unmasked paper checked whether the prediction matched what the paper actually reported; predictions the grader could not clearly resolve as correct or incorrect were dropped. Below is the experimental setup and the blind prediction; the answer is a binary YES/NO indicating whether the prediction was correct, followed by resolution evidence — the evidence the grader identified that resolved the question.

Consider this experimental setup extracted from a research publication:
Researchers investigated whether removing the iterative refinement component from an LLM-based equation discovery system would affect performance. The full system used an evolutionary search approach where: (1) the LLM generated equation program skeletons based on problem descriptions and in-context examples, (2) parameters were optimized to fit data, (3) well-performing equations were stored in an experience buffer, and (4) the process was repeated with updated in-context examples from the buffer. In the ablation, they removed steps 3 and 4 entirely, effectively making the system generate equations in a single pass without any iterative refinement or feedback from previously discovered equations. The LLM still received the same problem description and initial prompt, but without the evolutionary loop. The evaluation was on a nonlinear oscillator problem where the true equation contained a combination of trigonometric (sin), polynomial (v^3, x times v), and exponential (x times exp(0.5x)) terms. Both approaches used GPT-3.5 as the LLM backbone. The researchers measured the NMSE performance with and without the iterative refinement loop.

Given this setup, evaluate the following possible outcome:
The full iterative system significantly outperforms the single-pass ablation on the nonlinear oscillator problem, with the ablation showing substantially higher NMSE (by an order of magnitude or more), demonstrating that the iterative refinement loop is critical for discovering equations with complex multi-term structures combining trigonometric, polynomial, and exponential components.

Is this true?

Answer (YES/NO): YES